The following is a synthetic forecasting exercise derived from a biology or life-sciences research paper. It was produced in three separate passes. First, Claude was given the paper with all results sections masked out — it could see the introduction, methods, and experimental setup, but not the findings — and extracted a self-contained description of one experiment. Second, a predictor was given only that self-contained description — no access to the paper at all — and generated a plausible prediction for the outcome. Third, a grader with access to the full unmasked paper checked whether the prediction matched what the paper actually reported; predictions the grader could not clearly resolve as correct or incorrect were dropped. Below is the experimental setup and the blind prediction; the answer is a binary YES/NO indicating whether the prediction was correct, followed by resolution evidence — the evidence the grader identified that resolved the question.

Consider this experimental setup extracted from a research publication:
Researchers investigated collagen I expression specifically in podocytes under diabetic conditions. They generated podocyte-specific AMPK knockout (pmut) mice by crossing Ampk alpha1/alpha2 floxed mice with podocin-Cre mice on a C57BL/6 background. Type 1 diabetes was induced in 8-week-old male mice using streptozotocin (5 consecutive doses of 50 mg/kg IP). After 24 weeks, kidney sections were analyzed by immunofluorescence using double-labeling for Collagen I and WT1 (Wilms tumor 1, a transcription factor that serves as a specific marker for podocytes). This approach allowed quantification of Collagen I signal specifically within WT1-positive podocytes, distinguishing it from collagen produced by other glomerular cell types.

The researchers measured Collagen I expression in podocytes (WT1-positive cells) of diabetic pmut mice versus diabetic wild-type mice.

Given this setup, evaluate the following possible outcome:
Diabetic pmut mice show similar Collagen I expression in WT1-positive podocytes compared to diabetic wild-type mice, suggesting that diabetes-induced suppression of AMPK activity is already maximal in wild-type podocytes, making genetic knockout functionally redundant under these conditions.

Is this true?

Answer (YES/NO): NO